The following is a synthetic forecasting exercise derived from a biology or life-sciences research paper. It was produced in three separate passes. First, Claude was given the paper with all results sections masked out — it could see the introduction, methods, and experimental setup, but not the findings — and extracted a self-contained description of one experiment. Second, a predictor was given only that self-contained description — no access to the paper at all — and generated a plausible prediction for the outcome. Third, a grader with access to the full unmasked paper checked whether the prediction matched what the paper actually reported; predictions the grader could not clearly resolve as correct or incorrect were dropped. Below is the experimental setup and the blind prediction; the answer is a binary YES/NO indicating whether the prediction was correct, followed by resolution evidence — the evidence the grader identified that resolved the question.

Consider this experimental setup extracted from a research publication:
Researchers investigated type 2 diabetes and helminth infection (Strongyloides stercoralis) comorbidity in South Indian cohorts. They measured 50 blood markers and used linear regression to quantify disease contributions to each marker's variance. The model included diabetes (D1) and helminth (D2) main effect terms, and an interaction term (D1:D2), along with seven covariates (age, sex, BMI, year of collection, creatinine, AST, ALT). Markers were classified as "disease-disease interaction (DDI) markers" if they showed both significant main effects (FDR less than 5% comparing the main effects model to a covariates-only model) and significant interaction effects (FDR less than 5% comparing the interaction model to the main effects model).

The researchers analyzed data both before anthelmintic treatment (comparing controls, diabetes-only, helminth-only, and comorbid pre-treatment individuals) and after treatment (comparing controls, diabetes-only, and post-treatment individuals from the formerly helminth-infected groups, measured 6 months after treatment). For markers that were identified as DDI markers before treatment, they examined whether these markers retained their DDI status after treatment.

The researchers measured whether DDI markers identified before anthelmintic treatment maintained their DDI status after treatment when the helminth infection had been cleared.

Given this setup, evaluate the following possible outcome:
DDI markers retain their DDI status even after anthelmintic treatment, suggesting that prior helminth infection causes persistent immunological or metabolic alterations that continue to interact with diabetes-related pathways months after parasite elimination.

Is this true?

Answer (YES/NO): NO